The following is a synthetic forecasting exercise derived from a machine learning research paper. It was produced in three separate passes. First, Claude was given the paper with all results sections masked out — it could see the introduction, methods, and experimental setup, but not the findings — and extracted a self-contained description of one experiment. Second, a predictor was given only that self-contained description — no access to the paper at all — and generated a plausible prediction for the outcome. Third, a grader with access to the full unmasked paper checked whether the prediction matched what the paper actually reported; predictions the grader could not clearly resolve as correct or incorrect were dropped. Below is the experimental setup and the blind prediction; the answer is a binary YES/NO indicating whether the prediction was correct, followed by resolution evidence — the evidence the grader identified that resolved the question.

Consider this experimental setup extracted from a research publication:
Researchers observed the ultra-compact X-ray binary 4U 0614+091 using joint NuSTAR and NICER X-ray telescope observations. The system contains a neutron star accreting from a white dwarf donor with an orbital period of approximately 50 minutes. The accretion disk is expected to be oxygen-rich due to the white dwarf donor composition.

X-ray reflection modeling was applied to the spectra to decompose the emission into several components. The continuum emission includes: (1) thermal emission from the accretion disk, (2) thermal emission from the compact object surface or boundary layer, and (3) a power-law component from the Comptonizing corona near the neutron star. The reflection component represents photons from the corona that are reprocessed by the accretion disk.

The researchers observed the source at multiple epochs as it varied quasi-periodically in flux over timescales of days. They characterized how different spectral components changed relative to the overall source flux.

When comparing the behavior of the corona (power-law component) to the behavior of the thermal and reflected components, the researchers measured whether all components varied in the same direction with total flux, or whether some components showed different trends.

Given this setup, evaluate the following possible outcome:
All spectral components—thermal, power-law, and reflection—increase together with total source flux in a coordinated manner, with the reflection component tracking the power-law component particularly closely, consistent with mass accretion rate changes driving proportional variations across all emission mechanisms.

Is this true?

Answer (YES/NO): NO